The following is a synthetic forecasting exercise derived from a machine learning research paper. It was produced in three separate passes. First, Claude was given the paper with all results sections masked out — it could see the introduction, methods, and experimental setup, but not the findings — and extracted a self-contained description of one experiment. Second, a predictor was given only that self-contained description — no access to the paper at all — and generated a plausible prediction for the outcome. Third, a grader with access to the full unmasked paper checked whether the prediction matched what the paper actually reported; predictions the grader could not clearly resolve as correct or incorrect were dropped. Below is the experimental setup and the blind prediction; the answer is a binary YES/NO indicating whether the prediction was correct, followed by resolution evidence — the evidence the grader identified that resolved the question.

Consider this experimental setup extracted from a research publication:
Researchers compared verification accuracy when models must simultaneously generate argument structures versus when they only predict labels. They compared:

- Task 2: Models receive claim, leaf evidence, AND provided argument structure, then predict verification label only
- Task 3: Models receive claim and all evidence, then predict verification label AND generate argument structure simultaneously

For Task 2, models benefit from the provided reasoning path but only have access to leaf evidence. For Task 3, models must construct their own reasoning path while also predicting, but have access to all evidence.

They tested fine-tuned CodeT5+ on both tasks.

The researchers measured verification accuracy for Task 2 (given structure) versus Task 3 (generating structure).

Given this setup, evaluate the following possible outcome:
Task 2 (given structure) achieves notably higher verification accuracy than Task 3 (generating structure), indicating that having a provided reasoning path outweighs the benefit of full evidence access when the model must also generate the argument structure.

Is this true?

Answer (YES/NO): NO